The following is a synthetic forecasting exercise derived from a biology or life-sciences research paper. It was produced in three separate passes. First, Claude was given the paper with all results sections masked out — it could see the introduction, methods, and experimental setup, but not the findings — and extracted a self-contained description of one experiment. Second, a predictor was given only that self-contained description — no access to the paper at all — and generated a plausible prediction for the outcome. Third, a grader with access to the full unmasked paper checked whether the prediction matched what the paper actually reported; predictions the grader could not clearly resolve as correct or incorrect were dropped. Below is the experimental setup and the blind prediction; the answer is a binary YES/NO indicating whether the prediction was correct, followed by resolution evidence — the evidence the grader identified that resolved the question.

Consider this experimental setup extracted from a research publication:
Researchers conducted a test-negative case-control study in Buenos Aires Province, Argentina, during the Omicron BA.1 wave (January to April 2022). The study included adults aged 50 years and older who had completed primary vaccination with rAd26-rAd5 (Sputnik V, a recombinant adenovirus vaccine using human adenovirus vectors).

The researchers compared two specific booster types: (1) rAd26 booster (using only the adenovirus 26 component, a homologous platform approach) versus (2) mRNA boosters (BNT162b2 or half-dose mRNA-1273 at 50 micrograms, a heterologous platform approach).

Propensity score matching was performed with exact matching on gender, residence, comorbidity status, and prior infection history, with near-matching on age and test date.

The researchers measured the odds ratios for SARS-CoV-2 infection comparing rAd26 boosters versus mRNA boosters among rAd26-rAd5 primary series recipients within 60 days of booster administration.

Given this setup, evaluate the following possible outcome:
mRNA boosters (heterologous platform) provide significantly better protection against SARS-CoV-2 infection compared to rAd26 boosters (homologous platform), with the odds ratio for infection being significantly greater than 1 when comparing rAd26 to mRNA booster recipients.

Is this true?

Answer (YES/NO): YES